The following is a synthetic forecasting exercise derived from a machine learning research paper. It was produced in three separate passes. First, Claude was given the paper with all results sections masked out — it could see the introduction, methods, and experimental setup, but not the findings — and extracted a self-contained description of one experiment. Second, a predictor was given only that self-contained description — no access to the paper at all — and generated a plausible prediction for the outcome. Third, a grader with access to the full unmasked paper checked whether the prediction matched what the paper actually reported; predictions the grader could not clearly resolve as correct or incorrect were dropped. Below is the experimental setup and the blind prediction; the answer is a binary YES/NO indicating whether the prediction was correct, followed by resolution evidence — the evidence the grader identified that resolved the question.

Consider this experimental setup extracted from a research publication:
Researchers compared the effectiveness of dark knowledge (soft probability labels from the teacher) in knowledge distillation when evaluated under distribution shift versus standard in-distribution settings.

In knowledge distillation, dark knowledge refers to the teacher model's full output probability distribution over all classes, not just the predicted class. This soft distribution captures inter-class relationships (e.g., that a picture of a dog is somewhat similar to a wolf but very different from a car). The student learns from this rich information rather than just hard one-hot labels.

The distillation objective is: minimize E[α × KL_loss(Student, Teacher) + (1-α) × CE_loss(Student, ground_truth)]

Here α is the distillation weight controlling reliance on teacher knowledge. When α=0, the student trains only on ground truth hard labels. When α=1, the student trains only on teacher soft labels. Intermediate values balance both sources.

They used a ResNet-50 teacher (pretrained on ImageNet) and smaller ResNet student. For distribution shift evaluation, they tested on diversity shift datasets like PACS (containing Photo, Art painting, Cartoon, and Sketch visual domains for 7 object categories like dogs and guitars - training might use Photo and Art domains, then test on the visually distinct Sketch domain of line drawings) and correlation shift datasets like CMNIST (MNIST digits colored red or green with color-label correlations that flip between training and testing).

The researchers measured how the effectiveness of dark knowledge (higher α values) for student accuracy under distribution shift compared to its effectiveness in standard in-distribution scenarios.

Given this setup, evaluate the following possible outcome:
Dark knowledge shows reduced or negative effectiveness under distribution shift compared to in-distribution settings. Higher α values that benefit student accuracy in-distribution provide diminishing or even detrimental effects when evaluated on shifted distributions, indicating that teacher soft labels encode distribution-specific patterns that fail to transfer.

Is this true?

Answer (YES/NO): YES